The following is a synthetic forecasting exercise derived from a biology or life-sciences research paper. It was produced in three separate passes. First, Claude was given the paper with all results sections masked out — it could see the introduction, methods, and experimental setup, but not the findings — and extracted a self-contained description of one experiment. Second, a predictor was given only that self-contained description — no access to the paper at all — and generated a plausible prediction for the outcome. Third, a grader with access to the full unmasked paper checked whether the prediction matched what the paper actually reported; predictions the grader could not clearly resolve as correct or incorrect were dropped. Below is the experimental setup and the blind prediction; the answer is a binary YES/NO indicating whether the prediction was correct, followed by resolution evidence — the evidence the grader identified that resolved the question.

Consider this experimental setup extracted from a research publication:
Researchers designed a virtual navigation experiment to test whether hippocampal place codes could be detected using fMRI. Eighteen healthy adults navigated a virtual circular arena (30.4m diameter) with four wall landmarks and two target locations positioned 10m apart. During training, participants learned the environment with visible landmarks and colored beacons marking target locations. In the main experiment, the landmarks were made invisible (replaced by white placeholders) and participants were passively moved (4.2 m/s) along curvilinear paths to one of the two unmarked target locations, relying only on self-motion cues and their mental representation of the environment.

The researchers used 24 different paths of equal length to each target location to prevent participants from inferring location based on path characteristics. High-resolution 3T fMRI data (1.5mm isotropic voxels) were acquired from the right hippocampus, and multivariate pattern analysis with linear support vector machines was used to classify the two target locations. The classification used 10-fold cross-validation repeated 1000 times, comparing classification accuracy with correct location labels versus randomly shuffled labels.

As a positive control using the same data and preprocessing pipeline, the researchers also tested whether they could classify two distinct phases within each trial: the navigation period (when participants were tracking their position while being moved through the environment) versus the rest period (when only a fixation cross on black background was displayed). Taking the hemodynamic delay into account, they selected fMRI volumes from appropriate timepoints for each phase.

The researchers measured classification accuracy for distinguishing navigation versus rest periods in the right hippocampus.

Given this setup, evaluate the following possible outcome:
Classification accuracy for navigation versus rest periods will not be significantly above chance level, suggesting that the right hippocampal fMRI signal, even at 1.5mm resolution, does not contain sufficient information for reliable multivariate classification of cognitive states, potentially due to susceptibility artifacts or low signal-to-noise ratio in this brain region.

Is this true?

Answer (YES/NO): NO